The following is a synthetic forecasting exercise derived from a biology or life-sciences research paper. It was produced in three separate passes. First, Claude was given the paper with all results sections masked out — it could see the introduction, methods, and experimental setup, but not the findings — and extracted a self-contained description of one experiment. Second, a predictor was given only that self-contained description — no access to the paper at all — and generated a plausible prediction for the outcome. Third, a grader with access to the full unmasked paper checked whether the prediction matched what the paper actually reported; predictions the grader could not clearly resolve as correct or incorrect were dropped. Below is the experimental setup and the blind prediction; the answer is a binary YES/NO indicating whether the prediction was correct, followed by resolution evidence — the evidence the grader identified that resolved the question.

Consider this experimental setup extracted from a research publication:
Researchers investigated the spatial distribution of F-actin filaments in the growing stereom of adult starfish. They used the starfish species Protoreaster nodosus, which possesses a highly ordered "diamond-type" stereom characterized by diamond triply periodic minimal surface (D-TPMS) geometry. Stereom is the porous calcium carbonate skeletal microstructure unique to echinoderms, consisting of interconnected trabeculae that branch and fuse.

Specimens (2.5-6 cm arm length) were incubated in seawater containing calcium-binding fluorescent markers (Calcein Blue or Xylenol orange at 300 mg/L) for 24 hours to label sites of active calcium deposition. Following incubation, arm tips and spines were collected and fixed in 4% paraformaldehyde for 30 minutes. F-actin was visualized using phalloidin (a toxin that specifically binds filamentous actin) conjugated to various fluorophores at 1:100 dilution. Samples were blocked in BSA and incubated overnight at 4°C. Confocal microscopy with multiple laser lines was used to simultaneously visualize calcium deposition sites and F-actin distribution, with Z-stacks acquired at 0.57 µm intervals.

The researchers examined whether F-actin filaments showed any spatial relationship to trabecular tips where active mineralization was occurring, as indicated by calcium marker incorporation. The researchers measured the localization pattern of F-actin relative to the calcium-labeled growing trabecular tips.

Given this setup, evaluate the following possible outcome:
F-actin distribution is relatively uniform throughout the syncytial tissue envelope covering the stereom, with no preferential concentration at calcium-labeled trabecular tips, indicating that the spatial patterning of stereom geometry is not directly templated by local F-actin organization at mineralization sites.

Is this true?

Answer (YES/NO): NO